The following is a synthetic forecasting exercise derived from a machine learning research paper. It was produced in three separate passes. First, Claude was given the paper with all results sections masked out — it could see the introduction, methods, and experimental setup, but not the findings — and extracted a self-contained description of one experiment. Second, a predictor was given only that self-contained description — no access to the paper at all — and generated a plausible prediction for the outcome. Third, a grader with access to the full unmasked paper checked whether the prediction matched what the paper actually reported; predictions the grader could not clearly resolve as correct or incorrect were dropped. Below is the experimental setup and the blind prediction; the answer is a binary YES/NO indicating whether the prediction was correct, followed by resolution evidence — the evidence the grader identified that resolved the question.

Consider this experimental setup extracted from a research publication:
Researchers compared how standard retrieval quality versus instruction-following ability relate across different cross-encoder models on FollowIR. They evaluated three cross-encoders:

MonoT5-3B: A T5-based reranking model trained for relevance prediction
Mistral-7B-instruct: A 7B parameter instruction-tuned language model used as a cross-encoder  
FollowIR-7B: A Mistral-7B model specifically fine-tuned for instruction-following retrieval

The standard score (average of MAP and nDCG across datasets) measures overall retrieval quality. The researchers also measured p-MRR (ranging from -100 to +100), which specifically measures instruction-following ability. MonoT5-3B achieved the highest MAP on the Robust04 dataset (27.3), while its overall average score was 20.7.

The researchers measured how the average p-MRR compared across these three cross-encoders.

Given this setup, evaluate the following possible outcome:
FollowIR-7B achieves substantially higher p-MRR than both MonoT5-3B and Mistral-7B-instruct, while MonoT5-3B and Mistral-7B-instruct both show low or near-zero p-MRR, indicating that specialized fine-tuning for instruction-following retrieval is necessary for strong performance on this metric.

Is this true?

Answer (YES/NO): NO